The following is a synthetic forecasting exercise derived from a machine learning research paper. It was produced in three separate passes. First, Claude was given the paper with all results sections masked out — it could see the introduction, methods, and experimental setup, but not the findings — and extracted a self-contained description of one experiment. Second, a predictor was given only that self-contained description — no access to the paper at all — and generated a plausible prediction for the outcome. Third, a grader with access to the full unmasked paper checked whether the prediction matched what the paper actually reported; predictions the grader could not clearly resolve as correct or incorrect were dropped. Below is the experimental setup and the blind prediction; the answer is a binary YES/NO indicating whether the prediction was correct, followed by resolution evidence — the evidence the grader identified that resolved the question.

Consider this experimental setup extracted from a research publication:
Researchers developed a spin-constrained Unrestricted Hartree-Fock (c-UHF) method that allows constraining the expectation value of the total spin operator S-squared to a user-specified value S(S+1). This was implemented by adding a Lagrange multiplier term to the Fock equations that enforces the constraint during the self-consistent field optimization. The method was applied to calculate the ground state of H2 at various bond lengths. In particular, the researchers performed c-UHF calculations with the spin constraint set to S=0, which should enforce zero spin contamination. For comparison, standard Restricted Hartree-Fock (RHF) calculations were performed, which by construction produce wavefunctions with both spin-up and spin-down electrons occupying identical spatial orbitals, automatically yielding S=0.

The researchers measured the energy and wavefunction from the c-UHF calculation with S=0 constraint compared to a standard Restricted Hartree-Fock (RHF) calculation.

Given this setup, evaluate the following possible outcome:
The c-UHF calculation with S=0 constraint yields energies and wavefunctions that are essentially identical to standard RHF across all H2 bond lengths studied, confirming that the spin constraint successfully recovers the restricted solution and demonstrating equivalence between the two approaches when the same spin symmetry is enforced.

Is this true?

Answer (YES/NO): YES